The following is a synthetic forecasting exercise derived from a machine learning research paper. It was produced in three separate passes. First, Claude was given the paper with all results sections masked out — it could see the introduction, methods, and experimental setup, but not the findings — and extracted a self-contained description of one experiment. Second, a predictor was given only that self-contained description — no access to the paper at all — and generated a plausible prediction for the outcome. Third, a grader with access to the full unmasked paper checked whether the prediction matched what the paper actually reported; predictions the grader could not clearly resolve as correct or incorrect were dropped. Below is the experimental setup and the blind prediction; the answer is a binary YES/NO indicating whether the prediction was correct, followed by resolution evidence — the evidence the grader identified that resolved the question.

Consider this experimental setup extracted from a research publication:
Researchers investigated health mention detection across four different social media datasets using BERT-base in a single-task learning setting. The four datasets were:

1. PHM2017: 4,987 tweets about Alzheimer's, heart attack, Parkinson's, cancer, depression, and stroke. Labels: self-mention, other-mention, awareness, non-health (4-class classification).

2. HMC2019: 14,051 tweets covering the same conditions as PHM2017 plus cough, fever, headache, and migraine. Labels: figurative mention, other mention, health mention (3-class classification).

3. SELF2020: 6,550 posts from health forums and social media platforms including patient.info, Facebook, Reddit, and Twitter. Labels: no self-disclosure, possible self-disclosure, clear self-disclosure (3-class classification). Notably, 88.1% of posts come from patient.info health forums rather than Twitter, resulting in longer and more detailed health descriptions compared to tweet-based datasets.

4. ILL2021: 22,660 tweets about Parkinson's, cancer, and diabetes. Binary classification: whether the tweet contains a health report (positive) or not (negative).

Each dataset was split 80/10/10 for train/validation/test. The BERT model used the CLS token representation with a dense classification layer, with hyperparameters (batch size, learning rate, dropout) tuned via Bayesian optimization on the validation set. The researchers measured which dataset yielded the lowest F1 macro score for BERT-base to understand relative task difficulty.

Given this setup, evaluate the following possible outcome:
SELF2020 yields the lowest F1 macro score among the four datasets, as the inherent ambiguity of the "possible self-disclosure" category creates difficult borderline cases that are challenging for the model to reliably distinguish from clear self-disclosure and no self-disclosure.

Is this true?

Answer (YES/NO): YES